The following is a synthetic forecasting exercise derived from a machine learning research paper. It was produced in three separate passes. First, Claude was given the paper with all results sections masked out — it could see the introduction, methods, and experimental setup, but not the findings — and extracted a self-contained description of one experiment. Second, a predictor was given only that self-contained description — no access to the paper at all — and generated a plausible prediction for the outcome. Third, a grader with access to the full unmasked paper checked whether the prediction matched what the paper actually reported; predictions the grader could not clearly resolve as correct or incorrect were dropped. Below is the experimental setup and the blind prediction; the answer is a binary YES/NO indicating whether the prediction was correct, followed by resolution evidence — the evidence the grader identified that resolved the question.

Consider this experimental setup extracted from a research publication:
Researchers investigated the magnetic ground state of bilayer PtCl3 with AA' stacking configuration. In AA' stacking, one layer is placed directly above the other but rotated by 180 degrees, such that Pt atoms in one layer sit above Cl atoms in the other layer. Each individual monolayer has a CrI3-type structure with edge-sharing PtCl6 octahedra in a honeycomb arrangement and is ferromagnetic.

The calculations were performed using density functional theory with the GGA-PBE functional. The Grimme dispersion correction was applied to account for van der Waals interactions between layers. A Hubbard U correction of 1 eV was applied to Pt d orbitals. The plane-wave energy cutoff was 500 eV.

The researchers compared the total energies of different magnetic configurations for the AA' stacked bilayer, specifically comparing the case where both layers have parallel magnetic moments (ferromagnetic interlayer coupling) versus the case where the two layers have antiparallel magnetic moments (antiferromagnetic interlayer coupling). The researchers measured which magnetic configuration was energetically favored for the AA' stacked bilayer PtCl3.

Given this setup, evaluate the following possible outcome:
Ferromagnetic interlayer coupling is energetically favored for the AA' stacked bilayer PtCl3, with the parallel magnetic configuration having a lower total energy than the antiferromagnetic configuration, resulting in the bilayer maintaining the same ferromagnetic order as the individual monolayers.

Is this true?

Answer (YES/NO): NO